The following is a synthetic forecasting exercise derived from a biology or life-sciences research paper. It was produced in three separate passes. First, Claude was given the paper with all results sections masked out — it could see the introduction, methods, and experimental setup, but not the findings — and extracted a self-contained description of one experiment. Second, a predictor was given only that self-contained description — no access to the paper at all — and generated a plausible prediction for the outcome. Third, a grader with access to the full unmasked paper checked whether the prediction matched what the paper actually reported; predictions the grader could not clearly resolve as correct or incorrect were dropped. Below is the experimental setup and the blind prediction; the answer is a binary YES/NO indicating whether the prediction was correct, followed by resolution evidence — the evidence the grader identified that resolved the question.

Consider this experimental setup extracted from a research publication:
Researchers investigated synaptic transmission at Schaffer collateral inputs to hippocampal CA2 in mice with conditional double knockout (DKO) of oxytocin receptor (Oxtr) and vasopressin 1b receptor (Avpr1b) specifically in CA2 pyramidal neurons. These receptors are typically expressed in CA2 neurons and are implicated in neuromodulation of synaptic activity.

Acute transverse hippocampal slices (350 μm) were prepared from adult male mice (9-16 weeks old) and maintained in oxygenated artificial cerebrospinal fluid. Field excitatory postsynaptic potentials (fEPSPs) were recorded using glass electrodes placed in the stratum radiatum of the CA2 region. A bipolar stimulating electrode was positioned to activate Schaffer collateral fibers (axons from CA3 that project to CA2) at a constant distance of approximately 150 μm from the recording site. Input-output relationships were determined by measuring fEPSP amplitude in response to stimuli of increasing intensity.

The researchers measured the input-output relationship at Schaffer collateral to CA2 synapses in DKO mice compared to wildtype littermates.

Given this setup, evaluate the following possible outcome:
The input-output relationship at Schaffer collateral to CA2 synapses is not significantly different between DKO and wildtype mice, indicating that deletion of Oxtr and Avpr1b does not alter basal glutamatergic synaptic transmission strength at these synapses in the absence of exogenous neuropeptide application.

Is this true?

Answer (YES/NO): NO